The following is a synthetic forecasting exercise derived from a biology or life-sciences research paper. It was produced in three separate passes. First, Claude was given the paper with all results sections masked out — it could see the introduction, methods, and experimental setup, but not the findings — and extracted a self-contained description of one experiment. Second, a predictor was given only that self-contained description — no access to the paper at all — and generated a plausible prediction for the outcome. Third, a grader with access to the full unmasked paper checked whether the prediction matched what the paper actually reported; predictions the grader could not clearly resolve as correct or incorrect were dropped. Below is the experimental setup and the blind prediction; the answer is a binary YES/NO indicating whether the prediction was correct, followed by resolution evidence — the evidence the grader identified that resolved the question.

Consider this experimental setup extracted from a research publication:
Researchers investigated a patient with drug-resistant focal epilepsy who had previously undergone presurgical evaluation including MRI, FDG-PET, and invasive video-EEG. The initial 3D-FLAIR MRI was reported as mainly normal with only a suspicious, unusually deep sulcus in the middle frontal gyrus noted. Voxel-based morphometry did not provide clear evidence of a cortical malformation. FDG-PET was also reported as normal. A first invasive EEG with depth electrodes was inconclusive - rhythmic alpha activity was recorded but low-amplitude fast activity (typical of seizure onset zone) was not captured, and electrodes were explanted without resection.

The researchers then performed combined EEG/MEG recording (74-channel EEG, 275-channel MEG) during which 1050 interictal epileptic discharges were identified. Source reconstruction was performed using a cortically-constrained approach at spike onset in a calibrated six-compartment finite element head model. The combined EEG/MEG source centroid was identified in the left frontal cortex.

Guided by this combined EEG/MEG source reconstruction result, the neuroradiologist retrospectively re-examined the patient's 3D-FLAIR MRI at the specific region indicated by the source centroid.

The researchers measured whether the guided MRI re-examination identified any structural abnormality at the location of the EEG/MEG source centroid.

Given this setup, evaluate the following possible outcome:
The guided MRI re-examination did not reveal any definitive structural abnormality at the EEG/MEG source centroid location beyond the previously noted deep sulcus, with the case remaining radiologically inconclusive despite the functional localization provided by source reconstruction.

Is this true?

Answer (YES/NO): NO